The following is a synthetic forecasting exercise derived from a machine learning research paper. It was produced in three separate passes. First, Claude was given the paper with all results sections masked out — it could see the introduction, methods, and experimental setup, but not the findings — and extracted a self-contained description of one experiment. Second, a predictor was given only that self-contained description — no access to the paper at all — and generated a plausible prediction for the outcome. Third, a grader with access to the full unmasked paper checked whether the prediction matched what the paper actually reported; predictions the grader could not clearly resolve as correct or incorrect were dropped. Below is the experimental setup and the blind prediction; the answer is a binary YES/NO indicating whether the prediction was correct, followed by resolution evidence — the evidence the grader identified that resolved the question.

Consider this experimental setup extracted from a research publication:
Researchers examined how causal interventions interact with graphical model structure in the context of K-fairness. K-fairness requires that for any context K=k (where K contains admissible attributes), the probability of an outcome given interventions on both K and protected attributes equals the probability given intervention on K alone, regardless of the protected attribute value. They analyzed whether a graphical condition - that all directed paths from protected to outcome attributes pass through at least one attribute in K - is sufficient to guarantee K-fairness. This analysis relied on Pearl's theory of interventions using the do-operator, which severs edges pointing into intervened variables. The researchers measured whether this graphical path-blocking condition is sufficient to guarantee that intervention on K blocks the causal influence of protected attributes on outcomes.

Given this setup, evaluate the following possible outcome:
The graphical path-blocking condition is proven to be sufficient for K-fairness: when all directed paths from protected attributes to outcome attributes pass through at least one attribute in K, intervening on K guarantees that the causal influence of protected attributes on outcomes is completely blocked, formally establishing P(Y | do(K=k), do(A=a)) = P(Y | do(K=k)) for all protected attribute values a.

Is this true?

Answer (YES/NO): YES